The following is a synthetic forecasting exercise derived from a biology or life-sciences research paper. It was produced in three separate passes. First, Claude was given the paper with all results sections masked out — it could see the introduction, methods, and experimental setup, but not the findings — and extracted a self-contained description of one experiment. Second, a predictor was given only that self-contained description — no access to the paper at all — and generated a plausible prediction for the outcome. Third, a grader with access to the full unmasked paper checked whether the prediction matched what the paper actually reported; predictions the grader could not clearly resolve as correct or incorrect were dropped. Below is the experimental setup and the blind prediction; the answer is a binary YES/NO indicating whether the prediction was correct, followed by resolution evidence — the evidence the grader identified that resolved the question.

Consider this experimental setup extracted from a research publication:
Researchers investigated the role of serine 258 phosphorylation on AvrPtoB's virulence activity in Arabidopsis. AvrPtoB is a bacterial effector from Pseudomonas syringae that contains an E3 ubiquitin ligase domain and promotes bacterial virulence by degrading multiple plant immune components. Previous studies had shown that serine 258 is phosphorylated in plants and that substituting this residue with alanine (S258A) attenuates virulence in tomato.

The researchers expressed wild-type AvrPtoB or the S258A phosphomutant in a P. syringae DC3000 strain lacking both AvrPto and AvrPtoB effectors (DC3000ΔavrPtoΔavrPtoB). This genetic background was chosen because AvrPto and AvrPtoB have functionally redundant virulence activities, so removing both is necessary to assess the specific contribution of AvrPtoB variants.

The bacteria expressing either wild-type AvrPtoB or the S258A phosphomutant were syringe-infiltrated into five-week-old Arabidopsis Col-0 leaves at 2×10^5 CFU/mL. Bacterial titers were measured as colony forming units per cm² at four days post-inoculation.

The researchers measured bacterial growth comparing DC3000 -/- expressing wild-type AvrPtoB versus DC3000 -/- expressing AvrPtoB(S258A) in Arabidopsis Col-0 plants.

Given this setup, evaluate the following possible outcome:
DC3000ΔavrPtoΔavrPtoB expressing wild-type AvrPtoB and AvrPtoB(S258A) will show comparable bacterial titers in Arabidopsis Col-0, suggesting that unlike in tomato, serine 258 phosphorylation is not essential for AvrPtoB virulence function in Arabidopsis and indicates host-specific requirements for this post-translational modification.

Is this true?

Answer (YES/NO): NO